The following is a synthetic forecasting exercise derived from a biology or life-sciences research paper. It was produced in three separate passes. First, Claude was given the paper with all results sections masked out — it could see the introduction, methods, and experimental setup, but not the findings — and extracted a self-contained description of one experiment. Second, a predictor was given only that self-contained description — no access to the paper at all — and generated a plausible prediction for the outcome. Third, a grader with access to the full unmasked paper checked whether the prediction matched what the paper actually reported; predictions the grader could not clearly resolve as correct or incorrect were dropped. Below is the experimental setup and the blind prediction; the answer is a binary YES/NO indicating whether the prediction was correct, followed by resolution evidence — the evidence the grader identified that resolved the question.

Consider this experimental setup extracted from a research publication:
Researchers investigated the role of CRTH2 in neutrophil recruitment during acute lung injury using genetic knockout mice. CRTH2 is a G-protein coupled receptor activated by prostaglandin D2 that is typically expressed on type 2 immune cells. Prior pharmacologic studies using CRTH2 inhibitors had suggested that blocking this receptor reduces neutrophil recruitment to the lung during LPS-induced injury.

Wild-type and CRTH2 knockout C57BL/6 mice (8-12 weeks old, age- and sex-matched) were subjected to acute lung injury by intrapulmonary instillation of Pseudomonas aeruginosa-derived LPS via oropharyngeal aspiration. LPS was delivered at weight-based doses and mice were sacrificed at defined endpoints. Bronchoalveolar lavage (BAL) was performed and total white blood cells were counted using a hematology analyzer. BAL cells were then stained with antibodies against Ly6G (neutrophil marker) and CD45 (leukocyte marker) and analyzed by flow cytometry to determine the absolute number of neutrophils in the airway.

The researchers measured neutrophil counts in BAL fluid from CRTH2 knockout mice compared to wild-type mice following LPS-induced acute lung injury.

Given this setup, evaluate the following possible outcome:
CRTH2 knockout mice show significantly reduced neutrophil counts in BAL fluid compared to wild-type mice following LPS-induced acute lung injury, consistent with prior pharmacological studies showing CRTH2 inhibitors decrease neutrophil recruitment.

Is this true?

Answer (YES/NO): NO